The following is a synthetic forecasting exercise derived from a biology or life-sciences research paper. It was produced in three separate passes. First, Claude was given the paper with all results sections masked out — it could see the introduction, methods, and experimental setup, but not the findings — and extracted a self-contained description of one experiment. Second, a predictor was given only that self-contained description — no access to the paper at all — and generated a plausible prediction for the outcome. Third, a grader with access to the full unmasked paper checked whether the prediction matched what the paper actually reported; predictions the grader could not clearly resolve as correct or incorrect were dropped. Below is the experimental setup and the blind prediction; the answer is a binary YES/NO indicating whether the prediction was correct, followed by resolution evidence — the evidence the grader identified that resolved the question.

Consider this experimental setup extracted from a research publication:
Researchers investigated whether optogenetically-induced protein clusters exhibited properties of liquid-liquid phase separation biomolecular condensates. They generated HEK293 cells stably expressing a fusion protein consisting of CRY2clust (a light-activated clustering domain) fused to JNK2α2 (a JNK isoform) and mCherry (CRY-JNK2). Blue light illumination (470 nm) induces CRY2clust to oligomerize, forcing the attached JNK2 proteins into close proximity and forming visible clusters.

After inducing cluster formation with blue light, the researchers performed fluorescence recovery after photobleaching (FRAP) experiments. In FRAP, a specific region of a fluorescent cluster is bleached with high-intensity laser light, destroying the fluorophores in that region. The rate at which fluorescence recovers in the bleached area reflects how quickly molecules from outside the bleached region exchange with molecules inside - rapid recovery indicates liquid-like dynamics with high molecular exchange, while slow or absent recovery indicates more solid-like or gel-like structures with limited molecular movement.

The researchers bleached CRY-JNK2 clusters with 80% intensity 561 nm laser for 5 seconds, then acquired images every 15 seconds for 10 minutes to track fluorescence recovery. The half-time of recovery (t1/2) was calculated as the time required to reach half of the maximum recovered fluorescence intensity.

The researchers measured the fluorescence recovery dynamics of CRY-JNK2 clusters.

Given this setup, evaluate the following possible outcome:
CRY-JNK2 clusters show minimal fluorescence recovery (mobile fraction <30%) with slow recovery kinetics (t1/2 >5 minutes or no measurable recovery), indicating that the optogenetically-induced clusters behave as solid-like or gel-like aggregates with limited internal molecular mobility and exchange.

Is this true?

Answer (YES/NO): YES